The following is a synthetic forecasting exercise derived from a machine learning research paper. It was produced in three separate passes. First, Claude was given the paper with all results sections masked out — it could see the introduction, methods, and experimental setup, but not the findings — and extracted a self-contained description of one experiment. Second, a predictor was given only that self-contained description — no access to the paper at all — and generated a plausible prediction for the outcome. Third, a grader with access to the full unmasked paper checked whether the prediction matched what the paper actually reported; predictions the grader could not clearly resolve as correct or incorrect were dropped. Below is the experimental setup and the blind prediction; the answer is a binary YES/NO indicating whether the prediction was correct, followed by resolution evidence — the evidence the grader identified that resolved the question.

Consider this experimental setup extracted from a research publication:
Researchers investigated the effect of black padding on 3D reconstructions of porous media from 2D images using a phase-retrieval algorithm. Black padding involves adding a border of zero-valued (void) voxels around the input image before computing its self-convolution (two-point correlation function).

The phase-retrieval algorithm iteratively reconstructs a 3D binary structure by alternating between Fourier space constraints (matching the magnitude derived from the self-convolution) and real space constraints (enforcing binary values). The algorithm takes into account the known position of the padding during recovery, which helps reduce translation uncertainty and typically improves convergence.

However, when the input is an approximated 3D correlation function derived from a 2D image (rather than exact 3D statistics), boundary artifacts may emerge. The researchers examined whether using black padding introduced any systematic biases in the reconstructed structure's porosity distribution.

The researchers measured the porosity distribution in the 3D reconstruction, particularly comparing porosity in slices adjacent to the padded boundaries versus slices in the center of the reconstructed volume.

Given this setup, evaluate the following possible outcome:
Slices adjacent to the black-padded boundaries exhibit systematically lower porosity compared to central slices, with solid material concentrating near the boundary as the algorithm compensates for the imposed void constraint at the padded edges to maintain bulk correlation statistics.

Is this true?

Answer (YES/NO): YES